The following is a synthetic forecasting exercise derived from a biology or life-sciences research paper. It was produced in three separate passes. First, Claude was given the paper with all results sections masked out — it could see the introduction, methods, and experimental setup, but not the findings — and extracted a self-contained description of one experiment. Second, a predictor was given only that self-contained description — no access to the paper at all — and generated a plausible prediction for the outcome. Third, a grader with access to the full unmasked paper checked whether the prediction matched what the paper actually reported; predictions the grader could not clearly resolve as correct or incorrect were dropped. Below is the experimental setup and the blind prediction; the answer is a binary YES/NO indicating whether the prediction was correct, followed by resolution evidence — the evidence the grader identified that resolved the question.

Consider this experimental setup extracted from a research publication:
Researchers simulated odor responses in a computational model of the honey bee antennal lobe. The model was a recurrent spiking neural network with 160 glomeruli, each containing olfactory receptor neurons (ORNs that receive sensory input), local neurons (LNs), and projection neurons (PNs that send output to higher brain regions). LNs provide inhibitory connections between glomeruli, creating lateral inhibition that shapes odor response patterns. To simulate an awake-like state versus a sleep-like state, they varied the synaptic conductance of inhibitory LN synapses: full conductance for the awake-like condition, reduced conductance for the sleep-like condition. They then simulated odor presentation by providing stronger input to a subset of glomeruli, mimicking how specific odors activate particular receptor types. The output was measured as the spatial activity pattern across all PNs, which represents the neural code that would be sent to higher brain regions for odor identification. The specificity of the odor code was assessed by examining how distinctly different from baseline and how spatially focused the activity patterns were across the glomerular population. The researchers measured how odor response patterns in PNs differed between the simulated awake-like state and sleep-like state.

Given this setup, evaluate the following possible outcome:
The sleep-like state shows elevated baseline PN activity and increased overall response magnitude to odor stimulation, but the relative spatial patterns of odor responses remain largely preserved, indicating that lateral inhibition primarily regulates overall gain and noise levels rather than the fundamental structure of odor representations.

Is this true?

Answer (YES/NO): NO